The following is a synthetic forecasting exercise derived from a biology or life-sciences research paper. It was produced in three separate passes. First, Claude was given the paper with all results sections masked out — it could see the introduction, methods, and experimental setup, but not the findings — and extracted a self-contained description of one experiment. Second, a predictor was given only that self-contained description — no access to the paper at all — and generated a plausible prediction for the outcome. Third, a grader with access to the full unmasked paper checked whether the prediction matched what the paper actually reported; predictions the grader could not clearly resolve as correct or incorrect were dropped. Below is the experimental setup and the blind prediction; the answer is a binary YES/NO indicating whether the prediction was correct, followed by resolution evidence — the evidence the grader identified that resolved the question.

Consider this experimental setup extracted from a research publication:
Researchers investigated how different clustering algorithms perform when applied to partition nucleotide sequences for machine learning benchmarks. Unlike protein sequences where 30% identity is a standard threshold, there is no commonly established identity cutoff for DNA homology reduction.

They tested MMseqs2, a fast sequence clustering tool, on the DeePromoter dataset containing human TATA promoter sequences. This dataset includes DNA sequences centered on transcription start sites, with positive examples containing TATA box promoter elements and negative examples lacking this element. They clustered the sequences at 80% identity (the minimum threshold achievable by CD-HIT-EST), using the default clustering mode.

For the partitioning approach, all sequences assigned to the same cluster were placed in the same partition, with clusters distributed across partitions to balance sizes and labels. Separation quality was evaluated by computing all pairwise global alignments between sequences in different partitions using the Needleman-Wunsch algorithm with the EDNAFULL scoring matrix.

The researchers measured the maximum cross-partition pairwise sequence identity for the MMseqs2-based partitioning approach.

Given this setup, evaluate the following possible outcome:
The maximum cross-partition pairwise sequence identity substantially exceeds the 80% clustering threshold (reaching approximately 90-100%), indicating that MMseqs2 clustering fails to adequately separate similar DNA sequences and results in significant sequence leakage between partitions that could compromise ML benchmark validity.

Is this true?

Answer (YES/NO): NO